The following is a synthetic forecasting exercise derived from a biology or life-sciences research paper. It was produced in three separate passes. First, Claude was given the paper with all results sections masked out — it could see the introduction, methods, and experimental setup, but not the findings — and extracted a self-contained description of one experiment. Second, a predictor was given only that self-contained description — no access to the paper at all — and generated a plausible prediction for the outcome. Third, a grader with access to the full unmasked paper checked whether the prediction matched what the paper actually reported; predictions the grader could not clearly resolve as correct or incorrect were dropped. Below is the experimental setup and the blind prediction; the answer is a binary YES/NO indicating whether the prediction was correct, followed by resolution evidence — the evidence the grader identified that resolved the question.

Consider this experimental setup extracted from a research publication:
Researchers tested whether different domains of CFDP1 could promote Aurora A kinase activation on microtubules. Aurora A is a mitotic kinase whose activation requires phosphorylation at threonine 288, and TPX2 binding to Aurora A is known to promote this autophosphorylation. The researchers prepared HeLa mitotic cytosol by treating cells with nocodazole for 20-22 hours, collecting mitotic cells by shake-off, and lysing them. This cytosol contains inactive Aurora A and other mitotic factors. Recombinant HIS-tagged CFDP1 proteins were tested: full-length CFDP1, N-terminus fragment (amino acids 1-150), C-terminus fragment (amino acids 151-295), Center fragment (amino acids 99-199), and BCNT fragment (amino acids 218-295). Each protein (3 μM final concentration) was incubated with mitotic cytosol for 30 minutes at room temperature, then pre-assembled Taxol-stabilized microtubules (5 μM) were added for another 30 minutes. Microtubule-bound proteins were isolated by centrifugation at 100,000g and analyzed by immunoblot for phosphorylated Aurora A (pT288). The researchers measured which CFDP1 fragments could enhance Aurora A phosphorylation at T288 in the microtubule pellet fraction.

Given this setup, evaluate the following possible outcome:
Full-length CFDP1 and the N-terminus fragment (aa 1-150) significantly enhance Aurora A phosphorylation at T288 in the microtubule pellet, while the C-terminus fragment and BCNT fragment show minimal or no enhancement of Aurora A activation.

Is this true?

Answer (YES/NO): NO